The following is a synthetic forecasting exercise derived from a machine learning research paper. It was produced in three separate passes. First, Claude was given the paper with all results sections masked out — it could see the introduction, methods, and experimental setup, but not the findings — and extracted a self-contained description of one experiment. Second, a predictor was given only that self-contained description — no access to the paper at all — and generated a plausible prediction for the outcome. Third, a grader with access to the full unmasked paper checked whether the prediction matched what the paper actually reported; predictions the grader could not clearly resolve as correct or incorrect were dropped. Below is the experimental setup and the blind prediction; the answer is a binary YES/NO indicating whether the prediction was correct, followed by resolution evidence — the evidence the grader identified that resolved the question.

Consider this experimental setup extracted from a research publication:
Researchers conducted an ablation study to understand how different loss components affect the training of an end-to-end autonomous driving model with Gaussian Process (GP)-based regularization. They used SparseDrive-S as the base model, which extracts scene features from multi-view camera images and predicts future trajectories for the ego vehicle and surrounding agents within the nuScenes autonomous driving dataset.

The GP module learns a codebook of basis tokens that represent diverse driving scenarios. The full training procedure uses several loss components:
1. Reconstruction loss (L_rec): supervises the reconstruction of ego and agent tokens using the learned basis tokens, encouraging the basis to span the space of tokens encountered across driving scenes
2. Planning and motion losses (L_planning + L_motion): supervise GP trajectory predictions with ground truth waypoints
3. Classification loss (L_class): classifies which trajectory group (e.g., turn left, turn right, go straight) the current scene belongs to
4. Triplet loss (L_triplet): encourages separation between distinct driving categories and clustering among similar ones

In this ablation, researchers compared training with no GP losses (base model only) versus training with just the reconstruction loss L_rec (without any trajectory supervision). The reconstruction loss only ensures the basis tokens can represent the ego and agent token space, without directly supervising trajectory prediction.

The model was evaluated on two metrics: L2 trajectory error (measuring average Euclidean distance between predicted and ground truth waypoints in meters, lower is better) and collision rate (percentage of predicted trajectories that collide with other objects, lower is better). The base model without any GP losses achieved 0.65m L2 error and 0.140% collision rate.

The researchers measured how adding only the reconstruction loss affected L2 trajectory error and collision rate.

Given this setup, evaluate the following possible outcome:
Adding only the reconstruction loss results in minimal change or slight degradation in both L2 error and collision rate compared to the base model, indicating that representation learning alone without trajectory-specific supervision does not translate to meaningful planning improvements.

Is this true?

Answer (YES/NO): NO